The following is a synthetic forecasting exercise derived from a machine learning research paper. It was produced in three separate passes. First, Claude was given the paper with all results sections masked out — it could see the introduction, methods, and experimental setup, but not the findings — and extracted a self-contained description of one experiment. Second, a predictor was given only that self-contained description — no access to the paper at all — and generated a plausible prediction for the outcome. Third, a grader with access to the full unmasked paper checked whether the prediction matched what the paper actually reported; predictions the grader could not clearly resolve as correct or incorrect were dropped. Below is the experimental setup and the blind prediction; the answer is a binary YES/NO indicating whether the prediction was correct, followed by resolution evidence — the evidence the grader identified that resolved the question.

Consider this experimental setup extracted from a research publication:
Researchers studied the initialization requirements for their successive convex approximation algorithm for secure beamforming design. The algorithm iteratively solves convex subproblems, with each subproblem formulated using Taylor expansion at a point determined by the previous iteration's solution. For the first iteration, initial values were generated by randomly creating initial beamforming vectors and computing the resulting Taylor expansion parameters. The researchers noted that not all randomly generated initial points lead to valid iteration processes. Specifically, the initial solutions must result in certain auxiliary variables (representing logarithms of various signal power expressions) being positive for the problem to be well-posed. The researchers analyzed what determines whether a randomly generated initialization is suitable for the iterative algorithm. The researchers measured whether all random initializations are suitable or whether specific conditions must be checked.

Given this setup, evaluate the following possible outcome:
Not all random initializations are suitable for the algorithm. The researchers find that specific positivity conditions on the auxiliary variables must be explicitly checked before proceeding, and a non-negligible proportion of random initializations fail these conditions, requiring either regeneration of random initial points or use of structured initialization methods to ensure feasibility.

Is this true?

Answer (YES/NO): YES